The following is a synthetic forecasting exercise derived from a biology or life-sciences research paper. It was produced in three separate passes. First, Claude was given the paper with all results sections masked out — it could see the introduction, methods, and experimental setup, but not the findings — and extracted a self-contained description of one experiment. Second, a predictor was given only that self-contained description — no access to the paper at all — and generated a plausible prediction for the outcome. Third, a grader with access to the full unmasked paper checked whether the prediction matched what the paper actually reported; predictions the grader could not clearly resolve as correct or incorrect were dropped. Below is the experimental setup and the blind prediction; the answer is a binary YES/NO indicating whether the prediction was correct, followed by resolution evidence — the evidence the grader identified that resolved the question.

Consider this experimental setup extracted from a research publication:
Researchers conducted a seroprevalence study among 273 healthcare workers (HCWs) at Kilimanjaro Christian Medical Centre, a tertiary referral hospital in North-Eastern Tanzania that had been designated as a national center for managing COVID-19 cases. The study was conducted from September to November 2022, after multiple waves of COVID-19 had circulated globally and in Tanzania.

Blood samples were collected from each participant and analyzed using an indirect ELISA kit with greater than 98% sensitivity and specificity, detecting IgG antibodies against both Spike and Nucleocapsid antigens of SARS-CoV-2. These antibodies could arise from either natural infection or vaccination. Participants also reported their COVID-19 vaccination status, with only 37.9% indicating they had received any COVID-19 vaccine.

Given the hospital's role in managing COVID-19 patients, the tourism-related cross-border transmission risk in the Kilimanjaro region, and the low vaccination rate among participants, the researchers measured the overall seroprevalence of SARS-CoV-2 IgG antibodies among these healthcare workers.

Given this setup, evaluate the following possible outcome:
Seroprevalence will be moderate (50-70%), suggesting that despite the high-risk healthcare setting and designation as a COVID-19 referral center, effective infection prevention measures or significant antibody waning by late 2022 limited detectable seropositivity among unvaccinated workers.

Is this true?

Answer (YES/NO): NO